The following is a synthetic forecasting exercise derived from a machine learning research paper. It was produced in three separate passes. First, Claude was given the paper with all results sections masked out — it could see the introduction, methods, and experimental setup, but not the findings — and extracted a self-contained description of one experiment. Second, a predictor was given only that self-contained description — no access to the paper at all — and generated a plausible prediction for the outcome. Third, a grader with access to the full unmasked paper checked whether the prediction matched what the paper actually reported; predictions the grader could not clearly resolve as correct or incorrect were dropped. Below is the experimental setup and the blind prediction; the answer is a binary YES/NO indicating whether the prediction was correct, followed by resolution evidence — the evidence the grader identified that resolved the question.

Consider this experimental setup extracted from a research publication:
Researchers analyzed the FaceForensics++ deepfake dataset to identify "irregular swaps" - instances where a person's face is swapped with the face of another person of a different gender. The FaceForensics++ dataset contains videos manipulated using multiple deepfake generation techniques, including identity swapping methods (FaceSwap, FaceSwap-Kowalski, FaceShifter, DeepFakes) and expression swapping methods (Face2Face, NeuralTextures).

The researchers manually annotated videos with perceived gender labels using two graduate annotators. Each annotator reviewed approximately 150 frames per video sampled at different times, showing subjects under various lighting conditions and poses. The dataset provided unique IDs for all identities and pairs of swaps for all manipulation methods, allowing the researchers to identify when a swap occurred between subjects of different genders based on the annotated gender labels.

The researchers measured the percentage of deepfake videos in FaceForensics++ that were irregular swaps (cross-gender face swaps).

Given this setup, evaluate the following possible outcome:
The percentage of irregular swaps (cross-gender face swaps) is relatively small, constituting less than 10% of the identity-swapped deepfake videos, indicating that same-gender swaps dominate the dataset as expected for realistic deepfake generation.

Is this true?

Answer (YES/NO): NO